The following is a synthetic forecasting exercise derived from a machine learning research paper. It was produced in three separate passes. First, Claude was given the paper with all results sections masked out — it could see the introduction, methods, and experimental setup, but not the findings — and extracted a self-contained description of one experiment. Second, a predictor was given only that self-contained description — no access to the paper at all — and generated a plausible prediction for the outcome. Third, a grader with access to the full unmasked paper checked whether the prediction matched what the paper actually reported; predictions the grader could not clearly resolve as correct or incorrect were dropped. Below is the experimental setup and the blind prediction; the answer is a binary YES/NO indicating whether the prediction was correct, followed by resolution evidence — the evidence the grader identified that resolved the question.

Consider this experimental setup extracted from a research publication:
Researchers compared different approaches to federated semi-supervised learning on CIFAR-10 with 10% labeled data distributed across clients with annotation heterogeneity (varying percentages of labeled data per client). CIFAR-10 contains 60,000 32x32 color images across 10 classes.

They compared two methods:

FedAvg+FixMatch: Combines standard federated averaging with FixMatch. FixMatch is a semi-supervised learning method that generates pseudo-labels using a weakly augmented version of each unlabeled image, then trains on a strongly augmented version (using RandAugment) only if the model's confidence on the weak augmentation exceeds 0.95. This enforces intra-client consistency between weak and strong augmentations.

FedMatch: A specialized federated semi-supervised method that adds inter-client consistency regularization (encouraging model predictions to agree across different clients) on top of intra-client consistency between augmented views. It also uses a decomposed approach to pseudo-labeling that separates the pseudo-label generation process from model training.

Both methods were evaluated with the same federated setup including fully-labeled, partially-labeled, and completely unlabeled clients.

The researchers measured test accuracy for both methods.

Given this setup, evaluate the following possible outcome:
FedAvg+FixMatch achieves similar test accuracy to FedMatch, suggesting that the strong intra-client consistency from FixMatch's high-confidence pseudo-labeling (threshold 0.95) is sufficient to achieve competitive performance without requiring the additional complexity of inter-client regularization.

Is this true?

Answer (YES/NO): NO